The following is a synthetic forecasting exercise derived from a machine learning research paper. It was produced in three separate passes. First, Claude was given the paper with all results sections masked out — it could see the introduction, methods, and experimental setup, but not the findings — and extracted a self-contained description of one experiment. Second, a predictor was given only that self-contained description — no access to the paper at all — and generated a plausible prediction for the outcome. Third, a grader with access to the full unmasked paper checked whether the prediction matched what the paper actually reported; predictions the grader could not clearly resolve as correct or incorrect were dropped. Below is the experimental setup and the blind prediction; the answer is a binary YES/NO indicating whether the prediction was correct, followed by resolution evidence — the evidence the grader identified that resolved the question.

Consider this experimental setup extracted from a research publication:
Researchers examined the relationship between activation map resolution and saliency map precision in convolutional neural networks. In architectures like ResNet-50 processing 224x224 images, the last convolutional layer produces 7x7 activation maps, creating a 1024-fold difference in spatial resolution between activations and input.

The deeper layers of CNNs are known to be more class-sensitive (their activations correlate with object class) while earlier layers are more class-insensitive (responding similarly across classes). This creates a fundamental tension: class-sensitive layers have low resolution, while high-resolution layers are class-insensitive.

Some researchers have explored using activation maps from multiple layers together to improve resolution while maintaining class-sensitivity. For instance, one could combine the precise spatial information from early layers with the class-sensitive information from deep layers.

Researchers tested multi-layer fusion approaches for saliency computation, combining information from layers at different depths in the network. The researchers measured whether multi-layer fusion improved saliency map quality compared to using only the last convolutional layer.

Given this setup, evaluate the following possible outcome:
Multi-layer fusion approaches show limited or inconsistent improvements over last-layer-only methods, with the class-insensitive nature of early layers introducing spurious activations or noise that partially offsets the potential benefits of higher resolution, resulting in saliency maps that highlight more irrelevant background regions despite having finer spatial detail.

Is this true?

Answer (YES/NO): YES